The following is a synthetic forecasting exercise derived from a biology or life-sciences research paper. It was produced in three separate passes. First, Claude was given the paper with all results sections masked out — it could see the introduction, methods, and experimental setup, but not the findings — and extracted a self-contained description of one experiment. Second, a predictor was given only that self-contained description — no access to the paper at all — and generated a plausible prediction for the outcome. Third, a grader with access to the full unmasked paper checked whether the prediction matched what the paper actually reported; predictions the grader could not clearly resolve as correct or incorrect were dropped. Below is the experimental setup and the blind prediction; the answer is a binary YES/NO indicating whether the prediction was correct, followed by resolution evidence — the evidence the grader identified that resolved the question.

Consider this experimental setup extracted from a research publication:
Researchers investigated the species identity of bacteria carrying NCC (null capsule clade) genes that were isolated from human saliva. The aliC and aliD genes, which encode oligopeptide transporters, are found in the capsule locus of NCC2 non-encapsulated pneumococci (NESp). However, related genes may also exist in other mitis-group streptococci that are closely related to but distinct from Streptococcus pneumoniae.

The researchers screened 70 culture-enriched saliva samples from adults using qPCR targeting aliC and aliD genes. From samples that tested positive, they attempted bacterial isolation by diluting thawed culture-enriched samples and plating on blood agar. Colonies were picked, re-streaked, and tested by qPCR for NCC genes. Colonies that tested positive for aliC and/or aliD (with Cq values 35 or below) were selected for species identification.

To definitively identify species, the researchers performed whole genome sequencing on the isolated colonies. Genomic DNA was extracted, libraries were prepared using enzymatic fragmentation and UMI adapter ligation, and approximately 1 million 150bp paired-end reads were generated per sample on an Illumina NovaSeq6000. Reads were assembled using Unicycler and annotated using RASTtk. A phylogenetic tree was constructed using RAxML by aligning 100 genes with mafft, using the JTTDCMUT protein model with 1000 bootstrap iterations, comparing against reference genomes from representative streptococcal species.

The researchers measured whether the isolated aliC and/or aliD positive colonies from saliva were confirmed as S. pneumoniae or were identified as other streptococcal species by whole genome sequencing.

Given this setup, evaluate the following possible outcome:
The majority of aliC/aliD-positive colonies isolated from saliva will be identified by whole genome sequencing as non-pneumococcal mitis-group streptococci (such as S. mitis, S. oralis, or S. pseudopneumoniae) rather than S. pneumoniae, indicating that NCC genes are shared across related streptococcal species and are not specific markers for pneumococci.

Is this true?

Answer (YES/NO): YES